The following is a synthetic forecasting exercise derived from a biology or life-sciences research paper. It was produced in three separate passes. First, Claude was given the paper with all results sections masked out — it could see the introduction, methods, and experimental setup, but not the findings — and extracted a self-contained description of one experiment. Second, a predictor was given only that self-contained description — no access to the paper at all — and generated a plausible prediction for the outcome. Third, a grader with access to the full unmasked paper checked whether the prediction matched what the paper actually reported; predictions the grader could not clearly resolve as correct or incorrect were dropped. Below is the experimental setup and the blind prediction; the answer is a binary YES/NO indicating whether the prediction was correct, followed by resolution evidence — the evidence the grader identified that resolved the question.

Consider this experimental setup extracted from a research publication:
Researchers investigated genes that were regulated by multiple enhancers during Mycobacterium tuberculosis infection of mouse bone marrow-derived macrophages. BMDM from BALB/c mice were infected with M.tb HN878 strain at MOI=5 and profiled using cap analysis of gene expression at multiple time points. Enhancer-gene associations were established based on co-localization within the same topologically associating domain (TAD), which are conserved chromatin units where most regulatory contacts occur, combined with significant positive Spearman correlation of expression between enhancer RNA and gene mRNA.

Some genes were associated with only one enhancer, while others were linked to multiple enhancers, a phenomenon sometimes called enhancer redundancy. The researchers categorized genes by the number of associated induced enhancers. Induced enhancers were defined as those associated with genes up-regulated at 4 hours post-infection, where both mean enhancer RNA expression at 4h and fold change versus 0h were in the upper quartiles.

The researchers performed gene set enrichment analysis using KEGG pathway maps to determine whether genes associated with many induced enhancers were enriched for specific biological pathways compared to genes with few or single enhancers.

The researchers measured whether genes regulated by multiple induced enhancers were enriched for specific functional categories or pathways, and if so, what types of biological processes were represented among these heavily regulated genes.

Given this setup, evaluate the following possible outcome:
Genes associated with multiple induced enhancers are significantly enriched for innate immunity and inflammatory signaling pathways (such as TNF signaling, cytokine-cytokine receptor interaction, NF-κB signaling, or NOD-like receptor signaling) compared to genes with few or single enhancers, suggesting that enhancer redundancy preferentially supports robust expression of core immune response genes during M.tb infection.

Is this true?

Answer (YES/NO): YES